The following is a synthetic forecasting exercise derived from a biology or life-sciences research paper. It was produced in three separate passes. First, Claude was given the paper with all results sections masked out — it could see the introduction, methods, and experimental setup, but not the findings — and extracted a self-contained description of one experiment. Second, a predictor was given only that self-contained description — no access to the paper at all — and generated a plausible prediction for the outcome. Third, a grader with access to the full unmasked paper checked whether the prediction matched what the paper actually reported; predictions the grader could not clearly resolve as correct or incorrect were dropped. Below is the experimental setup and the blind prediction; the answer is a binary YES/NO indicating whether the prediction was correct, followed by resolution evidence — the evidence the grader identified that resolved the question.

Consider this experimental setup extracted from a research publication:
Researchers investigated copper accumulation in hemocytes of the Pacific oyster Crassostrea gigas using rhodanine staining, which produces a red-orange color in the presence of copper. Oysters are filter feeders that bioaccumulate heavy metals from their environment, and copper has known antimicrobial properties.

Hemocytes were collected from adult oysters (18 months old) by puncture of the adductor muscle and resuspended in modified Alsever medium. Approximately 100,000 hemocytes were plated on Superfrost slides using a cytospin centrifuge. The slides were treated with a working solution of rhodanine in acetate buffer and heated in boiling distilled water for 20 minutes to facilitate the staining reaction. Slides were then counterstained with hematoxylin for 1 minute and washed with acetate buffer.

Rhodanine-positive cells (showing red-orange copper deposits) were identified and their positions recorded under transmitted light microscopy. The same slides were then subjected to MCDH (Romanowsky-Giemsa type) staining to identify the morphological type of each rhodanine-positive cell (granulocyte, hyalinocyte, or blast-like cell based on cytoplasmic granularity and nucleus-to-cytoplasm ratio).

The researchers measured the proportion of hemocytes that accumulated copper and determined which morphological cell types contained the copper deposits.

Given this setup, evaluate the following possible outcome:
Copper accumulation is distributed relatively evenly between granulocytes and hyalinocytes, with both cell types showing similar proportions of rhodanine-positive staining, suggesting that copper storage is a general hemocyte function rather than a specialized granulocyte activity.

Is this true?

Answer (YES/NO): NO